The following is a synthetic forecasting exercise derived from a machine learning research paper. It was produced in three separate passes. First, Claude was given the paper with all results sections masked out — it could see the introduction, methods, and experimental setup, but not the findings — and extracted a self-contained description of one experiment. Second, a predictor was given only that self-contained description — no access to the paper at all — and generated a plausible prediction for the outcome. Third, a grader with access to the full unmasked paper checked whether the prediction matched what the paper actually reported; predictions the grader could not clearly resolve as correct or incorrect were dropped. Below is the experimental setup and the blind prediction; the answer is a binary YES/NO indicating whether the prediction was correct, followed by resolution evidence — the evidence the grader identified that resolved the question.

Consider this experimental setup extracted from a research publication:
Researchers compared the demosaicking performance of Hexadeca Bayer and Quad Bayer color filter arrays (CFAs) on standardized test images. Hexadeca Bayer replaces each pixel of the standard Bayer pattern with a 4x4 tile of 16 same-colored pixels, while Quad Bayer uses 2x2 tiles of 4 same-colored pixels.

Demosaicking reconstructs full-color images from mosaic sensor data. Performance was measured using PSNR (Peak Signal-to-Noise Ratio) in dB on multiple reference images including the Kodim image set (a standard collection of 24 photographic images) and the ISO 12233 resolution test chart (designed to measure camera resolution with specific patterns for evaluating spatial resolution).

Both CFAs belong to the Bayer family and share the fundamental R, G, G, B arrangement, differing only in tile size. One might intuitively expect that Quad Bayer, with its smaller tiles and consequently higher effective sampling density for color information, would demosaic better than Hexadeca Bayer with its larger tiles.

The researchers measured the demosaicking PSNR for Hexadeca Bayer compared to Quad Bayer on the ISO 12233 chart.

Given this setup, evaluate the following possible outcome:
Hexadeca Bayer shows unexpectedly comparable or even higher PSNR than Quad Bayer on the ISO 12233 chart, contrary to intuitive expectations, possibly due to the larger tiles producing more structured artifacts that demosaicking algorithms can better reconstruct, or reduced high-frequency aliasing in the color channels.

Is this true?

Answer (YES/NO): YES